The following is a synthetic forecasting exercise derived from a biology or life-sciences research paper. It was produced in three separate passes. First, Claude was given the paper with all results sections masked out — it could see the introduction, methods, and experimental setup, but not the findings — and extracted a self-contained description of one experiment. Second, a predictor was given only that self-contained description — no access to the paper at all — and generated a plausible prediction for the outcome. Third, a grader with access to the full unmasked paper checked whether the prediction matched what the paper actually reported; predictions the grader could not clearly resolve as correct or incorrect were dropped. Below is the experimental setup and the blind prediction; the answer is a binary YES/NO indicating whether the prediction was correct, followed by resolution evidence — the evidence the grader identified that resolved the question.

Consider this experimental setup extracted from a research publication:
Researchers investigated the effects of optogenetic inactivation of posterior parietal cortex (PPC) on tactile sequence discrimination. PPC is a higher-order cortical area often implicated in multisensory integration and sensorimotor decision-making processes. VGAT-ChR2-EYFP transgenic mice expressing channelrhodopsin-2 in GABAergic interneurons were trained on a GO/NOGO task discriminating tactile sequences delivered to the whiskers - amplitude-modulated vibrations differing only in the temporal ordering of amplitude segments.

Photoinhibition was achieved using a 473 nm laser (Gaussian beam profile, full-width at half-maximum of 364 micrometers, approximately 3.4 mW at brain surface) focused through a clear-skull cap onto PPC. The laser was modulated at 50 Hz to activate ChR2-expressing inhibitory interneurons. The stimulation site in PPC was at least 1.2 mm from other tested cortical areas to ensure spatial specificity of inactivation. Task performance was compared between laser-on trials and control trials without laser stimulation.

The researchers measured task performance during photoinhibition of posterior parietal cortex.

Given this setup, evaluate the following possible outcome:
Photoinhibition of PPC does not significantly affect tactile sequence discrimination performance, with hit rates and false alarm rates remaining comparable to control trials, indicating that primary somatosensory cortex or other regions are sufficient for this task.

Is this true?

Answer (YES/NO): YES